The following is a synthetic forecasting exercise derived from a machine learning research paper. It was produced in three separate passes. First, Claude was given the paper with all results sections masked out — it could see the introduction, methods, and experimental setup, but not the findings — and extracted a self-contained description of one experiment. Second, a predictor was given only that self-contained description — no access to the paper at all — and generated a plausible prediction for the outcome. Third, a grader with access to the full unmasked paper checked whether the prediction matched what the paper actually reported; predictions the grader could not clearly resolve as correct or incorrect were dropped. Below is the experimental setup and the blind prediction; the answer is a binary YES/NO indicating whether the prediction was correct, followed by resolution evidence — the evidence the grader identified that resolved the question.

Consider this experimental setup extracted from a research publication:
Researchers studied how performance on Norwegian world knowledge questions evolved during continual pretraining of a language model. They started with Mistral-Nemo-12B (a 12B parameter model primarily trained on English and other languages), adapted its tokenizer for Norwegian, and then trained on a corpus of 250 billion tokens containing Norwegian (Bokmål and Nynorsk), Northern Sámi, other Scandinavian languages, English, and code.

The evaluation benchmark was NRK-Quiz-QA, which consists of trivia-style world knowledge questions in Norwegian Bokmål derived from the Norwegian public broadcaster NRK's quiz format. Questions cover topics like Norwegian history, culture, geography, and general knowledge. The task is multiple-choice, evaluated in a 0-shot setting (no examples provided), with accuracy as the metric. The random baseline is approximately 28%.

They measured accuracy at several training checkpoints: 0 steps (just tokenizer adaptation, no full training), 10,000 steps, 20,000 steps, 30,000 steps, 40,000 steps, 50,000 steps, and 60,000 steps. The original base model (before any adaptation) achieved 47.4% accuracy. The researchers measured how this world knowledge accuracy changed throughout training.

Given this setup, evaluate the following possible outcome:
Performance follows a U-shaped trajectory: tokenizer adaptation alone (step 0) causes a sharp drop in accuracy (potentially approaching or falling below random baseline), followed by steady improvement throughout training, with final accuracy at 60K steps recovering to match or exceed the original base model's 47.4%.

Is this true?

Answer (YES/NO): NO